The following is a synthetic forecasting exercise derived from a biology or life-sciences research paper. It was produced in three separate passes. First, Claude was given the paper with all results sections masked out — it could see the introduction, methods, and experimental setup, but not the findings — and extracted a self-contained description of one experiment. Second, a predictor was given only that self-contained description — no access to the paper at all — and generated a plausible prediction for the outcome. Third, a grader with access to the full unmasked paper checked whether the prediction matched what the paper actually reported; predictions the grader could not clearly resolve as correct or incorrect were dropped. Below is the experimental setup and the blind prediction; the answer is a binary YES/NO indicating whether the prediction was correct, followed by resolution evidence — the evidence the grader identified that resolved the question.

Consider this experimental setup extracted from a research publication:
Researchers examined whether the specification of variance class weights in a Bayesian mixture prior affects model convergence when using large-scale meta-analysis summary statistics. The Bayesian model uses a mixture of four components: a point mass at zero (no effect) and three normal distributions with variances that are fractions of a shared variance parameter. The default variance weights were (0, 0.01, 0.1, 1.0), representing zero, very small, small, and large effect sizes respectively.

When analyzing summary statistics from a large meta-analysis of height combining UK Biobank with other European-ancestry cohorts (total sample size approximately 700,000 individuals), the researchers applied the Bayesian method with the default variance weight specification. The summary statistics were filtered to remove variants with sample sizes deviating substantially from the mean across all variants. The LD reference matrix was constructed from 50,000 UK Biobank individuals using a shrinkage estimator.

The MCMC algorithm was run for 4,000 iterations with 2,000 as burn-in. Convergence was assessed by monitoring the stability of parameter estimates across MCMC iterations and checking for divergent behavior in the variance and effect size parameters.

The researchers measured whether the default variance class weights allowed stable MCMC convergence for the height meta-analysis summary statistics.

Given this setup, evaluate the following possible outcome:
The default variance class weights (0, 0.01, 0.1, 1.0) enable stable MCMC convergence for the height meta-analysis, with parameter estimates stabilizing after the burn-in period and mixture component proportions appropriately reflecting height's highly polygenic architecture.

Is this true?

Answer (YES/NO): NO